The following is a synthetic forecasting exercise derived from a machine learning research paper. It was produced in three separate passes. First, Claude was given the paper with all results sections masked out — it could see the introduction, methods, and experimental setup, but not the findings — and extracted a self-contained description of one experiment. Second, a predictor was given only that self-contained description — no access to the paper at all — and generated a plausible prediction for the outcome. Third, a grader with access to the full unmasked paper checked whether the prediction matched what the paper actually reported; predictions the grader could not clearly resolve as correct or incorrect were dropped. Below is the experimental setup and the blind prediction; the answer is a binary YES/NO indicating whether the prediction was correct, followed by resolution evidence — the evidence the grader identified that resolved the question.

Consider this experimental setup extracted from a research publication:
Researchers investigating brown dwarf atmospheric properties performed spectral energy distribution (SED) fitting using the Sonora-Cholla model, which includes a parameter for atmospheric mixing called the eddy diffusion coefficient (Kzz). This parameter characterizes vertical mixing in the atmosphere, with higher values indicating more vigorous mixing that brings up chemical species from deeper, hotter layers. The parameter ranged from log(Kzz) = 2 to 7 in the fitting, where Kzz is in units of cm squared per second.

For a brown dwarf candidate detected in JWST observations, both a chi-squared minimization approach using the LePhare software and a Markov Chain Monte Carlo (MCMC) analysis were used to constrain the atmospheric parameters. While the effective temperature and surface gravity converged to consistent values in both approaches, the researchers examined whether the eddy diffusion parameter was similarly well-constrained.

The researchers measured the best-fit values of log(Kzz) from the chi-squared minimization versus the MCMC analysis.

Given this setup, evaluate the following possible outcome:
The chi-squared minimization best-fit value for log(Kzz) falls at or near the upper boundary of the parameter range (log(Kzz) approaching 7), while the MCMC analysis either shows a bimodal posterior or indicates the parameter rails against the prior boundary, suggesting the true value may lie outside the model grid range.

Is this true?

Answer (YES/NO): NO